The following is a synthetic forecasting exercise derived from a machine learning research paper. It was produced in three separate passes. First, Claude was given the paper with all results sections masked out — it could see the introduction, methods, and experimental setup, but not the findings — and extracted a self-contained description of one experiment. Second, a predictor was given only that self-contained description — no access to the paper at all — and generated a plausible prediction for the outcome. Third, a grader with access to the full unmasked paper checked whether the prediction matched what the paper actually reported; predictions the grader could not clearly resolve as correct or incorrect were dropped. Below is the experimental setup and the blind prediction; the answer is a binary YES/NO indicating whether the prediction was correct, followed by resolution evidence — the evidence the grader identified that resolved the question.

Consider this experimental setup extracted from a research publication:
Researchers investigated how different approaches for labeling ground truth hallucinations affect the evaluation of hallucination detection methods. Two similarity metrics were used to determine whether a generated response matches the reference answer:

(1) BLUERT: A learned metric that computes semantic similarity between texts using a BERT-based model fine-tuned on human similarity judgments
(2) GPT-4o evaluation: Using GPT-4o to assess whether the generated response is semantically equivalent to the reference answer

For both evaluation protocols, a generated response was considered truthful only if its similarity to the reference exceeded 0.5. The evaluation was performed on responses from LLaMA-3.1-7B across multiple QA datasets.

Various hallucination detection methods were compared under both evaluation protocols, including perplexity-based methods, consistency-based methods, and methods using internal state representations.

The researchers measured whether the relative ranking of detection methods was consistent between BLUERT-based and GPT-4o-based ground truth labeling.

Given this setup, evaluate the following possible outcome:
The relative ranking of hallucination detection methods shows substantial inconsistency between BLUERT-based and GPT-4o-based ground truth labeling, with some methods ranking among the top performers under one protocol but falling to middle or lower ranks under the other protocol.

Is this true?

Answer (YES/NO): YES